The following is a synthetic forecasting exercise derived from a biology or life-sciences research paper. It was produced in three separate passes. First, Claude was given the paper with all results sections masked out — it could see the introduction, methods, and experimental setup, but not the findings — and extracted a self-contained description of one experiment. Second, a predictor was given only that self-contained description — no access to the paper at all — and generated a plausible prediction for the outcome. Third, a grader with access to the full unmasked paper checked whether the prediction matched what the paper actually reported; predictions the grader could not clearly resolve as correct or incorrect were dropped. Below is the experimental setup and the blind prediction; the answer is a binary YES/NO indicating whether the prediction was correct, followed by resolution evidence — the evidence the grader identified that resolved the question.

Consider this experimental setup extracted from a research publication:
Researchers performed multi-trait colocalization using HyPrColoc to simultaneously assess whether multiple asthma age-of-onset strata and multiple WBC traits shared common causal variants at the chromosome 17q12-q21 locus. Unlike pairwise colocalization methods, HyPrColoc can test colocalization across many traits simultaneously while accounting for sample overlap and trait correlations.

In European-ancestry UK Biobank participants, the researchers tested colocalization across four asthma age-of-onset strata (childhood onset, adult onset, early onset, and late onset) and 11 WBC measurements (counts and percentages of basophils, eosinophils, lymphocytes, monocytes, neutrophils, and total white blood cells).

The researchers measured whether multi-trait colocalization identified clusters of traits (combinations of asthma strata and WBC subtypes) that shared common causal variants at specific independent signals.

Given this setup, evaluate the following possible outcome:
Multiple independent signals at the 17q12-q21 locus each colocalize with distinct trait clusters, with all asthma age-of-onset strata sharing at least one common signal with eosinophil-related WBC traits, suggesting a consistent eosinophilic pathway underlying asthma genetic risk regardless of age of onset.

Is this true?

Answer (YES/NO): NO